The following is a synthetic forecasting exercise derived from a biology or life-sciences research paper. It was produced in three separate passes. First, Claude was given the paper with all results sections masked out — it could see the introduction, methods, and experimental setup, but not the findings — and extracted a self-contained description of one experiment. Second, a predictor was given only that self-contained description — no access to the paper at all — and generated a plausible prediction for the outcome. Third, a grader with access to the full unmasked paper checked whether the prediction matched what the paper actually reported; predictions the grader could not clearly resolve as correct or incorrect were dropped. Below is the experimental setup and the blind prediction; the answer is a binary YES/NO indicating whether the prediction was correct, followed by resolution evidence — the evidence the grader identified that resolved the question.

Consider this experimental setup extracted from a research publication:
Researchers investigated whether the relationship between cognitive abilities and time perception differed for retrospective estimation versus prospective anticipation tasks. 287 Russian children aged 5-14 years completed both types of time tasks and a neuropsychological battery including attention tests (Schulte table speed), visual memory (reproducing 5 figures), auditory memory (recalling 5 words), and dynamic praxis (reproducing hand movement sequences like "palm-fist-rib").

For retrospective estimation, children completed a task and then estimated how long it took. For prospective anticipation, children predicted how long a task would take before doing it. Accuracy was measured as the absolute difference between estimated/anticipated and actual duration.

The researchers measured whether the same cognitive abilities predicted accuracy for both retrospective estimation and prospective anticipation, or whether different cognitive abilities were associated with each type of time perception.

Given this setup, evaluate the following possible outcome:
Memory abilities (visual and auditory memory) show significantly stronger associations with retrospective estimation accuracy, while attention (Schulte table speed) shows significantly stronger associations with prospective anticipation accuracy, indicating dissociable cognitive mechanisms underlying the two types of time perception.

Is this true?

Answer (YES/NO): NO